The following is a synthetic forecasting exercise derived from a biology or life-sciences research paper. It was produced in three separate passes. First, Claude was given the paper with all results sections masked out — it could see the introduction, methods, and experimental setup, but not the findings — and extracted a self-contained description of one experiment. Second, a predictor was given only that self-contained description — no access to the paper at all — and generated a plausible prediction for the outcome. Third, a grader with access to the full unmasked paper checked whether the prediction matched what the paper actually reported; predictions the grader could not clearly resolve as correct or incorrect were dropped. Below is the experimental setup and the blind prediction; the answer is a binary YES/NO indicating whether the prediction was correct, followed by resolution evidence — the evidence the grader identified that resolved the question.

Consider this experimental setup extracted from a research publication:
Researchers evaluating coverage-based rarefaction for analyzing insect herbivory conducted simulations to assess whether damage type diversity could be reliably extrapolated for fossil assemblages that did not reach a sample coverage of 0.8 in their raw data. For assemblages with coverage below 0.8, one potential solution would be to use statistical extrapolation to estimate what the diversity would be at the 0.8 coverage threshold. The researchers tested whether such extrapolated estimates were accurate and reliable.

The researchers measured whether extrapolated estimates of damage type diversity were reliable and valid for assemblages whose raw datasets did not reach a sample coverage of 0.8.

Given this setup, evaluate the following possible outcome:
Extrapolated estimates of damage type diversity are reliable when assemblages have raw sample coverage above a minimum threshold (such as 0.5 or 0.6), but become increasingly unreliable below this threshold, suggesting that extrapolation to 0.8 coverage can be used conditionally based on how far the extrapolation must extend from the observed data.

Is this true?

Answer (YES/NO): NO